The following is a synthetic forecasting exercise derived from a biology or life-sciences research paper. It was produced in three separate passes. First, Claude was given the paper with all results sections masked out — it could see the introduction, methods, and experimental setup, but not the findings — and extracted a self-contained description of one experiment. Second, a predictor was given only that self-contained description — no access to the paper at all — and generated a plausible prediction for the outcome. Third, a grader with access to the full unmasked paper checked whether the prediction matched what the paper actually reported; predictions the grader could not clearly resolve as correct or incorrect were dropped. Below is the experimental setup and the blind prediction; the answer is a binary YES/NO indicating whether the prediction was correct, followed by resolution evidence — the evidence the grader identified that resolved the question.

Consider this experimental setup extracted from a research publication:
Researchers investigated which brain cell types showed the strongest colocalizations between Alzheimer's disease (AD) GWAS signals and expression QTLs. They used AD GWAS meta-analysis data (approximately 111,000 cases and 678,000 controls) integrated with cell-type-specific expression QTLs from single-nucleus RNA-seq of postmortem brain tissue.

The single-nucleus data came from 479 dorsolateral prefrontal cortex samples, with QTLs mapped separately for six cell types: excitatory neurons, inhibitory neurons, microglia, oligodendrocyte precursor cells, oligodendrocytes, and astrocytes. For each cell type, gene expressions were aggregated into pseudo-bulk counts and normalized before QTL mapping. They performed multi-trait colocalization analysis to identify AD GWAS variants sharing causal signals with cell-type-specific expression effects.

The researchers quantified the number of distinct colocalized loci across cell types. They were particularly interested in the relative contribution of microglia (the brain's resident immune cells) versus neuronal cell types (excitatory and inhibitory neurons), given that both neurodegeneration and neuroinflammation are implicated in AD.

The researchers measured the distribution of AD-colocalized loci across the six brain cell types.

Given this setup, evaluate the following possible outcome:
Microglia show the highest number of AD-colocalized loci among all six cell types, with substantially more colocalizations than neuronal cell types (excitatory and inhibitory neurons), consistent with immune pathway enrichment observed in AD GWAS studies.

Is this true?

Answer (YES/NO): NO